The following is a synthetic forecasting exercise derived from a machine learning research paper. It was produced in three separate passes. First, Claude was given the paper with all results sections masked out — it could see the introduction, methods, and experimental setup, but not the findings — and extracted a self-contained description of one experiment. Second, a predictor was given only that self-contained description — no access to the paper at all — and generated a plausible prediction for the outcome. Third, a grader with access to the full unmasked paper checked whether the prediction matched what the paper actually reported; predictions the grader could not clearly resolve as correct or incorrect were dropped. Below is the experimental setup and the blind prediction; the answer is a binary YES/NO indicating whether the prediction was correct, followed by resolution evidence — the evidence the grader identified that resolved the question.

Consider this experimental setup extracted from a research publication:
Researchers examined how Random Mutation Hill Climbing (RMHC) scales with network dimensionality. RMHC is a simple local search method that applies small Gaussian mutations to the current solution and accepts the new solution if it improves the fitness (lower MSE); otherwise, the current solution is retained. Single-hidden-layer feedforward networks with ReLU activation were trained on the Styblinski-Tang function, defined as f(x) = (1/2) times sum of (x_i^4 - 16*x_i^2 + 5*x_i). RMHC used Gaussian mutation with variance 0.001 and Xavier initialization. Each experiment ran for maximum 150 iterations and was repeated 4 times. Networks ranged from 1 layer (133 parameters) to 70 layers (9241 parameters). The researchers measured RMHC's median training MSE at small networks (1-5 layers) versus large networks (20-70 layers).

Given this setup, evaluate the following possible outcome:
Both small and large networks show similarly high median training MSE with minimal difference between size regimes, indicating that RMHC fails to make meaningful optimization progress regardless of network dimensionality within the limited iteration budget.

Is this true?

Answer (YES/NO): NO